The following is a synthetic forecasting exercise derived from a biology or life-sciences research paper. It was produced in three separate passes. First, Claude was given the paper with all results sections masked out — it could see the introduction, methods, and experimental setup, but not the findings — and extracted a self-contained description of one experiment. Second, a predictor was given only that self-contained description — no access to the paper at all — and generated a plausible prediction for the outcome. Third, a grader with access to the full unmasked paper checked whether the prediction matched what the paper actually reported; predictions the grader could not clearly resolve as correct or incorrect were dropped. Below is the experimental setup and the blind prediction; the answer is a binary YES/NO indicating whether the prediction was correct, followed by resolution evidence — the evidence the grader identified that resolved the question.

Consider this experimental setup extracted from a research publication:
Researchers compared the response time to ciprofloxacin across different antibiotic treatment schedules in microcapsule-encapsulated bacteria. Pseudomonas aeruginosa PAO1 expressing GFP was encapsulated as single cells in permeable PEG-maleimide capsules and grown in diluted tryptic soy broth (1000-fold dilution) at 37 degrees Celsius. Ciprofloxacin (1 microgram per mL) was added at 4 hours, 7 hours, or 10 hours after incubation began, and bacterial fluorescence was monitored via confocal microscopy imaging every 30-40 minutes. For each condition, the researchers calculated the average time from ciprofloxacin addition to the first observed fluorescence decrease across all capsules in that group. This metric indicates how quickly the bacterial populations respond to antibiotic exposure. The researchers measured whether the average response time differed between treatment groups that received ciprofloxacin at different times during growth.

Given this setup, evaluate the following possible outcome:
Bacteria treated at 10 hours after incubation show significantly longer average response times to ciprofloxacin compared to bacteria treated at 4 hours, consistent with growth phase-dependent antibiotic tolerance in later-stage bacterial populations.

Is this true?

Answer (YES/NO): YES